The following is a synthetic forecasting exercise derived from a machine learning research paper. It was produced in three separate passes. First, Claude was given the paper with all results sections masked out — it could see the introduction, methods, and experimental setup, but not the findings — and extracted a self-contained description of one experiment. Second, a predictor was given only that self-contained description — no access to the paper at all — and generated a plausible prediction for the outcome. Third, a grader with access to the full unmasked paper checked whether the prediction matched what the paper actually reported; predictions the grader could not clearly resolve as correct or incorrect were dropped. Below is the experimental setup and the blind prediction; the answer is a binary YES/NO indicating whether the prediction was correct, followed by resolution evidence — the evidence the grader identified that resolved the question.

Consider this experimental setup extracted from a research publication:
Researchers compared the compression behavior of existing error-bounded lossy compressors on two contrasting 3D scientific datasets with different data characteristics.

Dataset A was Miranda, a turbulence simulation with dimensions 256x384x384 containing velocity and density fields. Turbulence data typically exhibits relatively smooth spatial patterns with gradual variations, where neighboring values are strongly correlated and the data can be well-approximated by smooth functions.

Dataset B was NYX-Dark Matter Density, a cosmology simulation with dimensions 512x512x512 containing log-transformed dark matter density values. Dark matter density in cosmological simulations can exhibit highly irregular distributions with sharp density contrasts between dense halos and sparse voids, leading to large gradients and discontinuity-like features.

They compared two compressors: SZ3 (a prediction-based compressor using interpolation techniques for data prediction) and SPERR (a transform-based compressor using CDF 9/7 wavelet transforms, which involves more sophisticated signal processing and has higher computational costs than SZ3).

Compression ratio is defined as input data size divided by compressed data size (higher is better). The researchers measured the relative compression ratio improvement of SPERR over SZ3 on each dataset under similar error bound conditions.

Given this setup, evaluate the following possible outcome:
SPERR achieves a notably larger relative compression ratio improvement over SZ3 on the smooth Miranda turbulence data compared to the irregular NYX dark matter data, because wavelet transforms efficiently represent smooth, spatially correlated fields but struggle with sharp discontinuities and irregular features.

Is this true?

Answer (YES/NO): YES